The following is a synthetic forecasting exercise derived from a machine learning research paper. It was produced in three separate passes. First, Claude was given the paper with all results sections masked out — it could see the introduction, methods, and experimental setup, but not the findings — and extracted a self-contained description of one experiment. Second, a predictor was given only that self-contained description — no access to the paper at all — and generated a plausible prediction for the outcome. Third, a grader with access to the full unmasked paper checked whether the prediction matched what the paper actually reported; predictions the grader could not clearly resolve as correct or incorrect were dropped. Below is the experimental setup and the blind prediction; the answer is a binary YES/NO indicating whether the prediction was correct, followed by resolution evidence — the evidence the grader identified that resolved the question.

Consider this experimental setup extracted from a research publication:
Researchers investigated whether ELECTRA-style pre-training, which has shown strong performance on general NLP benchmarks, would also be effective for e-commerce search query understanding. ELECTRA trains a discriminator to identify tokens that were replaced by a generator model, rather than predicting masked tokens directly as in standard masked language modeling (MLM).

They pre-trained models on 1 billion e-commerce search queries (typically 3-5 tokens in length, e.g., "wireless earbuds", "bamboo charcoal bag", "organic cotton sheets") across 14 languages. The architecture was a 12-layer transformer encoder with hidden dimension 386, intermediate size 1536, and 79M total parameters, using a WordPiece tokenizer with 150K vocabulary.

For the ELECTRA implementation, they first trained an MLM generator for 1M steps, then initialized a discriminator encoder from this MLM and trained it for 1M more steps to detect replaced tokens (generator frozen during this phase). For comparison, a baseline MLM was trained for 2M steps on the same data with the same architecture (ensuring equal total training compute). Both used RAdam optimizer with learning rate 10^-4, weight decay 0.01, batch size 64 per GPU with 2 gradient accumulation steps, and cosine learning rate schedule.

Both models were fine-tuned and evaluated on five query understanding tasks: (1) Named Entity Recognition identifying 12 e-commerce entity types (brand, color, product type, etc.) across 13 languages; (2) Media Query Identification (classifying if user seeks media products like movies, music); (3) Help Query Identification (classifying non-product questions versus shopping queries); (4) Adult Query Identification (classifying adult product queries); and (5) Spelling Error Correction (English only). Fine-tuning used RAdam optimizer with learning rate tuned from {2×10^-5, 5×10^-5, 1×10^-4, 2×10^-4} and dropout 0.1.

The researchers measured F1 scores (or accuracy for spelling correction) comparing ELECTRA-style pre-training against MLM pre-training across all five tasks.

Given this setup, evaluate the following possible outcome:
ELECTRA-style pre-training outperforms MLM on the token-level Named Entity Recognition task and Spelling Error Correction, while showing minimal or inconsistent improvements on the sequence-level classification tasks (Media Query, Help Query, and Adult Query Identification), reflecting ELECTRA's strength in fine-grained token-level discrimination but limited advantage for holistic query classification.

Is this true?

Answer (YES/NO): NO